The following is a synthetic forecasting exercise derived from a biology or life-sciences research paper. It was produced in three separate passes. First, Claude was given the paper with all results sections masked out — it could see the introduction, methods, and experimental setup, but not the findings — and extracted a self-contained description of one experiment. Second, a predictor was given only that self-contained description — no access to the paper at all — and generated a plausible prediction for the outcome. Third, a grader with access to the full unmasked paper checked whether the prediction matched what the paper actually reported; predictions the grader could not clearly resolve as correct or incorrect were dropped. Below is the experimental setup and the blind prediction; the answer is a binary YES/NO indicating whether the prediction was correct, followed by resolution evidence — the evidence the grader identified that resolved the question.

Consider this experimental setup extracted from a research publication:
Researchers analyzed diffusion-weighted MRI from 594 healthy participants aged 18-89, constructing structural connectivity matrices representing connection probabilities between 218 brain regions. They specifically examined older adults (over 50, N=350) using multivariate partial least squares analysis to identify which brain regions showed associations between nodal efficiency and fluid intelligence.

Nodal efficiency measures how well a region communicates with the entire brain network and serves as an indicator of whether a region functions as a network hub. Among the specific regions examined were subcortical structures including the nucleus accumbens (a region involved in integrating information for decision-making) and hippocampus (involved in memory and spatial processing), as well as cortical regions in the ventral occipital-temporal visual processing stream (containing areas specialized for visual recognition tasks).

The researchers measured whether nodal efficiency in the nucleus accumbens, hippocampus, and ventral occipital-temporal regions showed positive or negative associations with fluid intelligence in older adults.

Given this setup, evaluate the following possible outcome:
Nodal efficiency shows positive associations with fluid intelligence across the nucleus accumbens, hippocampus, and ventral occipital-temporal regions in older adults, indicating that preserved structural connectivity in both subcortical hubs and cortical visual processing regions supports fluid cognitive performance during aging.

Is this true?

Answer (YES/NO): YES